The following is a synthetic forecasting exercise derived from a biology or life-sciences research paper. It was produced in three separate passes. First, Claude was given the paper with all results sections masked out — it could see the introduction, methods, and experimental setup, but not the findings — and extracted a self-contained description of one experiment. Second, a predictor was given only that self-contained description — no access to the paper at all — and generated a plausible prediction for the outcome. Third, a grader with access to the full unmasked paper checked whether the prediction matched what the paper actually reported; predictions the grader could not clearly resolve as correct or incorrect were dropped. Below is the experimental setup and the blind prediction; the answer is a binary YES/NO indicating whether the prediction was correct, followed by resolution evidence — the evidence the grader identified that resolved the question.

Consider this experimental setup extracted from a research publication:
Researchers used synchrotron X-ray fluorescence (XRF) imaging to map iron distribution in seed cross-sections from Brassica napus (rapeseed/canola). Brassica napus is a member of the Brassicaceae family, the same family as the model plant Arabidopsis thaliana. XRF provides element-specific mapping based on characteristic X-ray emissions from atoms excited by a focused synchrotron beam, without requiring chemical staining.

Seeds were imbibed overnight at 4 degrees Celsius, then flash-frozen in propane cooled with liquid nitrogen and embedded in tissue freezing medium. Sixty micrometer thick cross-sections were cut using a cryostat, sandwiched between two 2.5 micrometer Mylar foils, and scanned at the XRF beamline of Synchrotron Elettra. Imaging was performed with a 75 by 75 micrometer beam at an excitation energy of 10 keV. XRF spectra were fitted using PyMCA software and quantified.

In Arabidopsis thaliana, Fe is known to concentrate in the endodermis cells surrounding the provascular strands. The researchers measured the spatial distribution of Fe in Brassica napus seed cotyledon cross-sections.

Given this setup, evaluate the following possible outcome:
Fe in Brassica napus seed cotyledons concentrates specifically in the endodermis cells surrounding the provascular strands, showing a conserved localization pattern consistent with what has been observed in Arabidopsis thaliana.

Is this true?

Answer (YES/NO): YES